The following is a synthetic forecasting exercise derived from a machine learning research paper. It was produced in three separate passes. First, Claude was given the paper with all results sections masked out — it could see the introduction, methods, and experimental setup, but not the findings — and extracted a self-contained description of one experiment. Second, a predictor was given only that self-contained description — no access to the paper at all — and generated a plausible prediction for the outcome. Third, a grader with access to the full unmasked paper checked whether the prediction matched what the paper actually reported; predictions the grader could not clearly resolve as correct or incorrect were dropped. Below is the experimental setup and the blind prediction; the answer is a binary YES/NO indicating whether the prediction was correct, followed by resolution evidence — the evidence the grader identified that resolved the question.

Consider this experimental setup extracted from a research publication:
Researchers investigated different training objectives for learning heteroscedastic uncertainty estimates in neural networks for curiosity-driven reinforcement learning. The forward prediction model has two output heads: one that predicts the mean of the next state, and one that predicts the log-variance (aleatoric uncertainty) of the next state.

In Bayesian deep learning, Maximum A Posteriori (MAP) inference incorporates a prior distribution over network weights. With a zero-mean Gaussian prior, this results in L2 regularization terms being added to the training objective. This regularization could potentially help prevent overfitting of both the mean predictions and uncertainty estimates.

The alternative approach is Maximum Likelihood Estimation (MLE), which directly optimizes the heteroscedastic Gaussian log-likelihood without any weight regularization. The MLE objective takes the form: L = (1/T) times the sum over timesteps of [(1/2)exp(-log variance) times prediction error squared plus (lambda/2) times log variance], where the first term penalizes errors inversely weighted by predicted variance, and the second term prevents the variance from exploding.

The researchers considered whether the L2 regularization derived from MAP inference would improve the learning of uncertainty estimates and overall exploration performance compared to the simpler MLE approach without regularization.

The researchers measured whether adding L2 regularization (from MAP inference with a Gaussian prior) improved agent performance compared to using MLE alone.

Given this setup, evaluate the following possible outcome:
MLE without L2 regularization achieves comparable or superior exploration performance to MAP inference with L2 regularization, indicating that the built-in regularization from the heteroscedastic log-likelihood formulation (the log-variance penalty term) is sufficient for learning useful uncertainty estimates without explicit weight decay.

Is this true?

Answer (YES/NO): YES